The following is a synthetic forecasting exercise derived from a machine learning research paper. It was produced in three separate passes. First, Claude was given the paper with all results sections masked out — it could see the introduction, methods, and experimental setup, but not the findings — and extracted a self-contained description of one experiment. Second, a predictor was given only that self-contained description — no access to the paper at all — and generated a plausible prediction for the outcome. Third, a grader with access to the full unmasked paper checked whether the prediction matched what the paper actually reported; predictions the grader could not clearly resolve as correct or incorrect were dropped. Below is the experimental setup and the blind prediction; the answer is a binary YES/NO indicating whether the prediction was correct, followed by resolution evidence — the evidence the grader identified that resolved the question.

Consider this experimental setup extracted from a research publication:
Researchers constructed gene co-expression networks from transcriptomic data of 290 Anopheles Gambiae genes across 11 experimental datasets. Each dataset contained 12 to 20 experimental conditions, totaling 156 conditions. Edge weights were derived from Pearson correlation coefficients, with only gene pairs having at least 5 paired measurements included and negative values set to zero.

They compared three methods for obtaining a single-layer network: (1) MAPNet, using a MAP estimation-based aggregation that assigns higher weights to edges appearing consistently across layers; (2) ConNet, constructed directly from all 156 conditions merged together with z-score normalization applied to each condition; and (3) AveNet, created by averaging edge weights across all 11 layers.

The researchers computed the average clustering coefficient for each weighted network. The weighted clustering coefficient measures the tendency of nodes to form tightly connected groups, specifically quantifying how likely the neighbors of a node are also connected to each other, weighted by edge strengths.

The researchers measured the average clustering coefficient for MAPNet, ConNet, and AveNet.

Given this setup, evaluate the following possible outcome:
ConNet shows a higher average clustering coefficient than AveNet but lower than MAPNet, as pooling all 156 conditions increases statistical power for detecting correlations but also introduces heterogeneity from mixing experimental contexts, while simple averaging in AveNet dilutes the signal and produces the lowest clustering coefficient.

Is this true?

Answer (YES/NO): NO